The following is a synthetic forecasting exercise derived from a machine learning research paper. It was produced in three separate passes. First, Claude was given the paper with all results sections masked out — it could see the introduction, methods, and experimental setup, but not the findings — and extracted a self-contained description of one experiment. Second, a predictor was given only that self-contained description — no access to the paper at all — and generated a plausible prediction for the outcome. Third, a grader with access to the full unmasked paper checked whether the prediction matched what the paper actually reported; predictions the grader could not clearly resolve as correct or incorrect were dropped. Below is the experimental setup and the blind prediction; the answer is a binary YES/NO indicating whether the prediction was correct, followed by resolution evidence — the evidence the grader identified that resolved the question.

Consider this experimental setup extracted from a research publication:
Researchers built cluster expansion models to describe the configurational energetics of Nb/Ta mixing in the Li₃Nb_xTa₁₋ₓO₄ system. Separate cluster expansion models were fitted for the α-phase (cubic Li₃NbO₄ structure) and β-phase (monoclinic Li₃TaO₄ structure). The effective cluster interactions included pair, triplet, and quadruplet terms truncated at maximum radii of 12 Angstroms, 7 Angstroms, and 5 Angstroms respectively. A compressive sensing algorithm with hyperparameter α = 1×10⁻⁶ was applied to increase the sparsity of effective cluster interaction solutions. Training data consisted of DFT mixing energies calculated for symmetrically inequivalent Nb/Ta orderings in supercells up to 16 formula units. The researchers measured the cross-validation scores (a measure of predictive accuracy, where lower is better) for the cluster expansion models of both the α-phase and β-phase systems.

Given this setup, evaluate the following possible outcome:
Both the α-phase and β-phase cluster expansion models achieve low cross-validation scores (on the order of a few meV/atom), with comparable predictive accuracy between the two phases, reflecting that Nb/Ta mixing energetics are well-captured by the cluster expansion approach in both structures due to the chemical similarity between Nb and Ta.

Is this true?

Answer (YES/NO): NO